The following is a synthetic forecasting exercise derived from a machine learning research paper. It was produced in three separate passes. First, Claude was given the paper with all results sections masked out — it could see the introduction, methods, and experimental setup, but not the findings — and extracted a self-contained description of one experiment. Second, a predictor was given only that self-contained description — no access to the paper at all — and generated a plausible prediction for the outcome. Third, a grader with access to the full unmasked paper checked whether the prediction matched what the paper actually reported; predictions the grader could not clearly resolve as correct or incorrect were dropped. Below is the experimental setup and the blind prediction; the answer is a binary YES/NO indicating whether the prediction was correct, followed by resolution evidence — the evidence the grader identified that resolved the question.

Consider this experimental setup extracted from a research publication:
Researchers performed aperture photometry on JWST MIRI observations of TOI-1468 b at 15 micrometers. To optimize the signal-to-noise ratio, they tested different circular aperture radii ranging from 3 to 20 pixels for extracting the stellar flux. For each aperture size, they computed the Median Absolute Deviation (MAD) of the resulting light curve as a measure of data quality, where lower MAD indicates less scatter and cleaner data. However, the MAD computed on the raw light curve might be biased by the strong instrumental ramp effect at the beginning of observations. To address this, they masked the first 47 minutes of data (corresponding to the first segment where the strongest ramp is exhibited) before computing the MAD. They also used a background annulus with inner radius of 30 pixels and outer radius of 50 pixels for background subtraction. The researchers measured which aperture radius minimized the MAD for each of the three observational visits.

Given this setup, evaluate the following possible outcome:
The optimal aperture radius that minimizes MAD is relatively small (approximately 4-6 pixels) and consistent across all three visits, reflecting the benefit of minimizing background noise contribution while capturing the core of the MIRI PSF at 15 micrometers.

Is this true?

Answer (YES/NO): YES